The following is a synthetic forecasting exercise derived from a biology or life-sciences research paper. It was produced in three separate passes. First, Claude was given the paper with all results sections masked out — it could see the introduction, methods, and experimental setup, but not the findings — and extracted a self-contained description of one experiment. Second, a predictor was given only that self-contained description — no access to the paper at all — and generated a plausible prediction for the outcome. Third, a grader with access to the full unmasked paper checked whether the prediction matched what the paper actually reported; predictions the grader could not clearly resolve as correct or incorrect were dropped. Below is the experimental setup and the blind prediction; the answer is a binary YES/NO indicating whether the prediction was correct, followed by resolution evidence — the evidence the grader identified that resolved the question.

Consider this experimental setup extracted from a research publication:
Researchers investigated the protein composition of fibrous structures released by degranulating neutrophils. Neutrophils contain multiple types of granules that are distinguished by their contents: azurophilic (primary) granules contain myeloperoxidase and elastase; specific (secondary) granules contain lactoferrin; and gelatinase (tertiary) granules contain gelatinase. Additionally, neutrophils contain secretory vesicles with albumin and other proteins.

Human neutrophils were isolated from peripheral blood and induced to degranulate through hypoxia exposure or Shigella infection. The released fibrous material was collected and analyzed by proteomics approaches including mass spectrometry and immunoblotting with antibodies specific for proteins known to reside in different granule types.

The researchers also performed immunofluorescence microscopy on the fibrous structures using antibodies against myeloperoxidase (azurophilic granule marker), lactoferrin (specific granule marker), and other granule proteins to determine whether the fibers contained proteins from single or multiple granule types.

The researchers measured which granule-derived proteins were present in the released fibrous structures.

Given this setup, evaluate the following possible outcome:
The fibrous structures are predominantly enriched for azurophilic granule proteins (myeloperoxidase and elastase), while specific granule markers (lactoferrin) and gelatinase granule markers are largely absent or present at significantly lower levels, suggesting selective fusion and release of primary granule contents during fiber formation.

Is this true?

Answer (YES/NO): NO